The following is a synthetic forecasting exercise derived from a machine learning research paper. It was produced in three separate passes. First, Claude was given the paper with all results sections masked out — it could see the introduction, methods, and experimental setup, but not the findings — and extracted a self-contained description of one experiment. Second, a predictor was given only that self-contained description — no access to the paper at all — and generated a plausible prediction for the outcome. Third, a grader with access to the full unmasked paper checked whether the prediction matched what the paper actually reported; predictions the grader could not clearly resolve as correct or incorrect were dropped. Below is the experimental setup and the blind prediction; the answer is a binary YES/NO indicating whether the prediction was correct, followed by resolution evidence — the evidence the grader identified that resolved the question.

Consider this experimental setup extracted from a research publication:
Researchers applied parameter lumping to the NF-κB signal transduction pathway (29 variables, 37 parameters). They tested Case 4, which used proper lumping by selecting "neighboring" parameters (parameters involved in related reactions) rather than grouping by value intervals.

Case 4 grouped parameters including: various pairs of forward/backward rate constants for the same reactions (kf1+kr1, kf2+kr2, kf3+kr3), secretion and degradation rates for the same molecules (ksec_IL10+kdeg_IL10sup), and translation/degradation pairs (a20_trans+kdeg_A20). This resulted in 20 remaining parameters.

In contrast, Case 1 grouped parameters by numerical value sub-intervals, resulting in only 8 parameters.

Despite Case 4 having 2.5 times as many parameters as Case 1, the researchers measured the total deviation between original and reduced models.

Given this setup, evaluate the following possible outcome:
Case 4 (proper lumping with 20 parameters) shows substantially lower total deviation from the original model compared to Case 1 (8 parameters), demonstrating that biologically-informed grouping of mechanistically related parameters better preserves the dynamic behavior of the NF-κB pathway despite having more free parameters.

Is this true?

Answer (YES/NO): NO